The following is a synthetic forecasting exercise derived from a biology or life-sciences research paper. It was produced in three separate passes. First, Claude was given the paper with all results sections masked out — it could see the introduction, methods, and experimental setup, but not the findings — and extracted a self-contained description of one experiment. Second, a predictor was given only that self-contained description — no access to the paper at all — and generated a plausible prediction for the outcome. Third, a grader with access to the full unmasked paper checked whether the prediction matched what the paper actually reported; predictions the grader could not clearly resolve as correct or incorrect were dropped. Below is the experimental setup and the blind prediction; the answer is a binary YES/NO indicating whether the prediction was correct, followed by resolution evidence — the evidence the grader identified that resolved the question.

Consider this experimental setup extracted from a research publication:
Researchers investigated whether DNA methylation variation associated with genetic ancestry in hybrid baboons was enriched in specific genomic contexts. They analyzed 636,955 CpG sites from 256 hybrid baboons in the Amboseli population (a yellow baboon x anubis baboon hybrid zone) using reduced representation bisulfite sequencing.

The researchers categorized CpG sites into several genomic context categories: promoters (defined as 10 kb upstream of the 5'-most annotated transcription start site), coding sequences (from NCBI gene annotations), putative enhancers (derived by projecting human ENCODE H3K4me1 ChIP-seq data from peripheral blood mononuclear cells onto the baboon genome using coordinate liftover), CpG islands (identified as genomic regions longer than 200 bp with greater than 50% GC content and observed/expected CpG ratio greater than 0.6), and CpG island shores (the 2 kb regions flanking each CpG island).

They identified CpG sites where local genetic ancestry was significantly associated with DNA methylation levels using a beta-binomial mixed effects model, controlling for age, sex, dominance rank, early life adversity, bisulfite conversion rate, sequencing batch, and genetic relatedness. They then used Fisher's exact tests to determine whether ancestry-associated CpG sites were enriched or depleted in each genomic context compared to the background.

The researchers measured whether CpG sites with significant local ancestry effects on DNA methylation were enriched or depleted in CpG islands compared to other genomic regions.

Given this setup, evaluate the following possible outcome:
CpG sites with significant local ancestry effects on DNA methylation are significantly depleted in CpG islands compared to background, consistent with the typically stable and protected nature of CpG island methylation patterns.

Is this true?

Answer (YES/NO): YES